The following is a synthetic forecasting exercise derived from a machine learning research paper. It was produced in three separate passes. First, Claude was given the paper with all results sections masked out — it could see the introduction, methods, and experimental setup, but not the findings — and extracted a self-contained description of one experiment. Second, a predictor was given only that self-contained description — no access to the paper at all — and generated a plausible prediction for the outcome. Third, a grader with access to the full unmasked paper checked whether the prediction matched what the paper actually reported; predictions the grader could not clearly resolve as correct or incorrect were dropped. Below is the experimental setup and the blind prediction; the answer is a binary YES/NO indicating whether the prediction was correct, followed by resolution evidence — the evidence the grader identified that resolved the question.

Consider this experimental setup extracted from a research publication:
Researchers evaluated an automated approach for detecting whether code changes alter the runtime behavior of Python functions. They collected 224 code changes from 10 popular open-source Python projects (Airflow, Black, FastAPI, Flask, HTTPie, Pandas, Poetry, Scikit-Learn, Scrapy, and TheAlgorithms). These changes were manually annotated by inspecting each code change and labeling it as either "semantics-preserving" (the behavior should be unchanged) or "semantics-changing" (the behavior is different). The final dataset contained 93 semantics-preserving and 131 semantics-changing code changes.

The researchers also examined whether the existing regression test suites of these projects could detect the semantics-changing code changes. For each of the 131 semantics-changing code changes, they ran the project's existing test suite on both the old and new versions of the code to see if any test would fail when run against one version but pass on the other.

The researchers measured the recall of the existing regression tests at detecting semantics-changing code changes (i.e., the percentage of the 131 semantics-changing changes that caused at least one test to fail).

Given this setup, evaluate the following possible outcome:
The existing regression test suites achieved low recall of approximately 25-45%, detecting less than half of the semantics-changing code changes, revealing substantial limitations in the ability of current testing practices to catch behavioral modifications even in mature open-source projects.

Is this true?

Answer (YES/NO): NO